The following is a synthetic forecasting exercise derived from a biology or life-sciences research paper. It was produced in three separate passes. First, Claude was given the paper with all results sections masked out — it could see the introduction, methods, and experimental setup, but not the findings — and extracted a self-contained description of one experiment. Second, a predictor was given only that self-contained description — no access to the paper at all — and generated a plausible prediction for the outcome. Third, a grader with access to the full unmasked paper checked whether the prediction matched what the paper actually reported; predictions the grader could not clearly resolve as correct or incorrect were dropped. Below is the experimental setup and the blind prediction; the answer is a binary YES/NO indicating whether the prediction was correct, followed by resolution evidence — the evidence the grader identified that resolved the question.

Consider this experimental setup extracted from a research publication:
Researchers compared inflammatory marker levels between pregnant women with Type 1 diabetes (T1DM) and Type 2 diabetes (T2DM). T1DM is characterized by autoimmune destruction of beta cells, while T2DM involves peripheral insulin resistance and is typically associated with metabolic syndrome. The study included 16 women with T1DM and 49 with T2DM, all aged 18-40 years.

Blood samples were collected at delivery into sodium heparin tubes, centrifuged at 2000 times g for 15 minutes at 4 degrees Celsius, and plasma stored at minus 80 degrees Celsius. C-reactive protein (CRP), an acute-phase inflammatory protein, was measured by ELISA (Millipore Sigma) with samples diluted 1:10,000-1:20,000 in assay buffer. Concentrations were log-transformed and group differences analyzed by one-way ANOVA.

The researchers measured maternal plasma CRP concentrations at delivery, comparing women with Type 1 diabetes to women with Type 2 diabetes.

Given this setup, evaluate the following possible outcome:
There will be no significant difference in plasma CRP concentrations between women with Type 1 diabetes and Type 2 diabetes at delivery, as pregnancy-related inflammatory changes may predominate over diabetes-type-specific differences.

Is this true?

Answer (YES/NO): YES